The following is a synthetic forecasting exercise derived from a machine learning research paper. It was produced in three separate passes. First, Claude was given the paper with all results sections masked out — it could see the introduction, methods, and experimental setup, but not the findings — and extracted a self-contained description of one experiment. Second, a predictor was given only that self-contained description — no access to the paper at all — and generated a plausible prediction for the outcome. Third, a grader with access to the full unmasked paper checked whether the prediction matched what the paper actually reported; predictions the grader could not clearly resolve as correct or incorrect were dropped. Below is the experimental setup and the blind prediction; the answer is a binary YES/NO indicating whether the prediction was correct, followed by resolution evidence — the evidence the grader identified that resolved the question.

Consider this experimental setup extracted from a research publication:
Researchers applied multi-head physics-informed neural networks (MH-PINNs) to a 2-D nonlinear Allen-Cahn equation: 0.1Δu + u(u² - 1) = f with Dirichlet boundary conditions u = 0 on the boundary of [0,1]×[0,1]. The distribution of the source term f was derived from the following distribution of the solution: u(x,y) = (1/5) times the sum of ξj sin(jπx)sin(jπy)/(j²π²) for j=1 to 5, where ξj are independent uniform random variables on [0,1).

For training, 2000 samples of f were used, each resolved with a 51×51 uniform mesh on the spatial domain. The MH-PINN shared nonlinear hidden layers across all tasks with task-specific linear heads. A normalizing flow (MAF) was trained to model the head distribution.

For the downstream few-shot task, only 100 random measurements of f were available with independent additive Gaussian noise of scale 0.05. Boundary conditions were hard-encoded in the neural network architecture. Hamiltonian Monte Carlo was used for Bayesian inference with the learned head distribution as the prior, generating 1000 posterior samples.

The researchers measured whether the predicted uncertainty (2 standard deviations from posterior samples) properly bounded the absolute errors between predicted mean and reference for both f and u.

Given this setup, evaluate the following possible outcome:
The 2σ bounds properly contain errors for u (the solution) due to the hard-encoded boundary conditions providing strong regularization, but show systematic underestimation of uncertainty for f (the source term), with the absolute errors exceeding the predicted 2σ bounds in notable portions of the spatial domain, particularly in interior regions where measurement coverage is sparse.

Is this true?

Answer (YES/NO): NO